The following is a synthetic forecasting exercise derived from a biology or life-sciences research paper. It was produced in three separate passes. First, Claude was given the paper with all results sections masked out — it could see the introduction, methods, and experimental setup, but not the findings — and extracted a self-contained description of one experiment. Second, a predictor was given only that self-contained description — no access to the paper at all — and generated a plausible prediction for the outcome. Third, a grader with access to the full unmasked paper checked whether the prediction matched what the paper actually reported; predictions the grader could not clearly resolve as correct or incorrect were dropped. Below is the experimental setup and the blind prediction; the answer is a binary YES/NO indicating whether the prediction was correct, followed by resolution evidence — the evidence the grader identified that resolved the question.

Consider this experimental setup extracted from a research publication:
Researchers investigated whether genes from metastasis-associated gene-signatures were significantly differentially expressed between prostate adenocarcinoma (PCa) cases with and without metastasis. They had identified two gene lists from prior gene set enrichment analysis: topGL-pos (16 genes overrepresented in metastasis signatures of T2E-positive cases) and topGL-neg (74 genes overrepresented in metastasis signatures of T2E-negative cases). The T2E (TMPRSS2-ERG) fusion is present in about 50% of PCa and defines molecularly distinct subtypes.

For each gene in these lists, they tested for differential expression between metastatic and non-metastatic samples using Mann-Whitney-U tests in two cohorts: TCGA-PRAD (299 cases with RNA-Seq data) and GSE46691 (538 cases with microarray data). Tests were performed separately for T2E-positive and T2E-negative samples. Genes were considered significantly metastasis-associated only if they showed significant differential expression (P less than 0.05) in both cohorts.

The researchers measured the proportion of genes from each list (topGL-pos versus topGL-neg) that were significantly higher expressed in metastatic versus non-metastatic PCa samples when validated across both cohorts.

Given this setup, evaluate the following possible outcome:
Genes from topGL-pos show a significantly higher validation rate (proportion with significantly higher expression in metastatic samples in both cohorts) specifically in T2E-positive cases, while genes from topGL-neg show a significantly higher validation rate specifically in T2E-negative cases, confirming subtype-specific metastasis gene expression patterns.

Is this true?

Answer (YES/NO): YES